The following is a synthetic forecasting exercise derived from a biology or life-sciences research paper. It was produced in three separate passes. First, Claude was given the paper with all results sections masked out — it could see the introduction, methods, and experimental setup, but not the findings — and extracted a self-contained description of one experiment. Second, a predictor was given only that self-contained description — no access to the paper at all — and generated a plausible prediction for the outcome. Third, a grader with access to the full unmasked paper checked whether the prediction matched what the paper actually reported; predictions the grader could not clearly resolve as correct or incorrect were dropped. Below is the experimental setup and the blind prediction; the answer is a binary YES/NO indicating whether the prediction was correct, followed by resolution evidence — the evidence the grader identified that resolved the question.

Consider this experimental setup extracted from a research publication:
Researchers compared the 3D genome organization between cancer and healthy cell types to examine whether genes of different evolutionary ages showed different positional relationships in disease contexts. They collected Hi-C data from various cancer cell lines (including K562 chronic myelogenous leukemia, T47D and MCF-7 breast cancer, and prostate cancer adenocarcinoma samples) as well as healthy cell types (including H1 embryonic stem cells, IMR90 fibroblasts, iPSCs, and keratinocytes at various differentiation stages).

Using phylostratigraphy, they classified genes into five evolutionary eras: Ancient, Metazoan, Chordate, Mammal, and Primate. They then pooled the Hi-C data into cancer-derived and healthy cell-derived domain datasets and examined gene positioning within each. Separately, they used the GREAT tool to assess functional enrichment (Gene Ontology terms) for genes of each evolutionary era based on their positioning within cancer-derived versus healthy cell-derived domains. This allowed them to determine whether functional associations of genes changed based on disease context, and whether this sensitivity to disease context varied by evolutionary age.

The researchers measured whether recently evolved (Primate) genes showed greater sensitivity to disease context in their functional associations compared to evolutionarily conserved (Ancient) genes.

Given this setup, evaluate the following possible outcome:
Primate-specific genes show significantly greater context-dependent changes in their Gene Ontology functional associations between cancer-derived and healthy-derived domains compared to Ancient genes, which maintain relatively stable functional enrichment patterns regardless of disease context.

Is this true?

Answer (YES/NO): NO